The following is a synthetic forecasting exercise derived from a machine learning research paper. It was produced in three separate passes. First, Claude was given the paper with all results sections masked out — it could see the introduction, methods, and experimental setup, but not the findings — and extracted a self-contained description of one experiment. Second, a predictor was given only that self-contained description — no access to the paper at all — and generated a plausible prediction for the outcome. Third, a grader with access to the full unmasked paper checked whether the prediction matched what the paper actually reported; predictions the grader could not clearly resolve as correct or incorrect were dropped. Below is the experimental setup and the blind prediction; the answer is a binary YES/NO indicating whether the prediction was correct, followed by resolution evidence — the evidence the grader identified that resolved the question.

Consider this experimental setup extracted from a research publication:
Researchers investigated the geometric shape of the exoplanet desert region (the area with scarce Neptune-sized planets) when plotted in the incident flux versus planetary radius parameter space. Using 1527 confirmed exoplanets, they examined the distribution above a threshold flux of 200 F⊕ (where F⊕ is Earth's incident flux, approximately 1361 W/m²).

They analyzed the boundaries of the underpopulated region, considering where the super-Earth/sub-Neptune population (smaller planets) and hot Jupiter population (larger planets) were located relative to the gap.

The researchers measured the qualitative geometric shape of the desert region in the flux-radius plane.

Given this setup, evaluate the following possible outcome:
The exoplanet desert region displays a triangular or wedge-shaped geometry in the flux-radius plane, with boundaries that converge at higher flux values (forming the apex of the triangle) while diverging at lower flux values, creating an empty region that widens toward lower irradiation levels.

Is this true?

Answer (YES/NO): NO